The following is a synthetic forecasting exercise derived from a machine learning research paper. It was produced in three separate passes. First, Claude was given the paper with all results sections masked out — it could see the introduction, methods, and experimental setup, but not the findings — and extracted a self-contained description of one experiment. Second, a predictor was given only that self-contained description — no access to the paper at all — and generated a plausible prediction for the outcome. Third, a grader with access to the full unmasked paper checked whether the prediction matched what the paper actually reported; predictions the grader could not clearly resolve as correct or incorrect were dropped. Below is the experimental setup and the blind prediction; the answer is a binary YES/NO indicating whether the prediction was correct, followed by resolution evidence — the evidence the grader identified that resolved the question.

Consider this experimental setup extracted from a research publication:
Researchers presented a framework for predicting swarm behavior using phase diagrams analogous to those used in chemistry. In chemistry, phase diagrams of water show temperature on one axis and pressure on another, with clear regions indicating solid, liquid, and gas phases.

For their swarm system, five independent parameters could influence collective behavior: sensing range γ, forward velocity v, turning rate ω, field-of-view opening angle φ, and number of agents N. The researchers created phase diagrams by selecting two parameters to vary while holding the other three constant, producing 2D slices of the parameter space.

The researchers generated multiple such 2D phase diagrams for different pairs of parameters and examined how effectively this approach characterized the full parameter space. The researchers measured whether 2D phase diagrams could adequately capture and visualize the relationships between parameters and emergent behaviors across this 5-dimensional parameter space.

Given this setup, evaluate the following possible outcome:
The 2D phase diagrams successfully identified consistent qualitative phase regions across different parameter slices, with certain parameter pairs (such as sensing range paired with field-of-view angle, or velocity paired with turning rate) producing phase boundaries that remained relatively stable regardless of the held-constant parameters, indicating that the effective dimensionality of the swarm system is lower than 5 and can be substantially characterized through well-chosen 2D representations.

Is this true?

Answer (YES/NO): NO